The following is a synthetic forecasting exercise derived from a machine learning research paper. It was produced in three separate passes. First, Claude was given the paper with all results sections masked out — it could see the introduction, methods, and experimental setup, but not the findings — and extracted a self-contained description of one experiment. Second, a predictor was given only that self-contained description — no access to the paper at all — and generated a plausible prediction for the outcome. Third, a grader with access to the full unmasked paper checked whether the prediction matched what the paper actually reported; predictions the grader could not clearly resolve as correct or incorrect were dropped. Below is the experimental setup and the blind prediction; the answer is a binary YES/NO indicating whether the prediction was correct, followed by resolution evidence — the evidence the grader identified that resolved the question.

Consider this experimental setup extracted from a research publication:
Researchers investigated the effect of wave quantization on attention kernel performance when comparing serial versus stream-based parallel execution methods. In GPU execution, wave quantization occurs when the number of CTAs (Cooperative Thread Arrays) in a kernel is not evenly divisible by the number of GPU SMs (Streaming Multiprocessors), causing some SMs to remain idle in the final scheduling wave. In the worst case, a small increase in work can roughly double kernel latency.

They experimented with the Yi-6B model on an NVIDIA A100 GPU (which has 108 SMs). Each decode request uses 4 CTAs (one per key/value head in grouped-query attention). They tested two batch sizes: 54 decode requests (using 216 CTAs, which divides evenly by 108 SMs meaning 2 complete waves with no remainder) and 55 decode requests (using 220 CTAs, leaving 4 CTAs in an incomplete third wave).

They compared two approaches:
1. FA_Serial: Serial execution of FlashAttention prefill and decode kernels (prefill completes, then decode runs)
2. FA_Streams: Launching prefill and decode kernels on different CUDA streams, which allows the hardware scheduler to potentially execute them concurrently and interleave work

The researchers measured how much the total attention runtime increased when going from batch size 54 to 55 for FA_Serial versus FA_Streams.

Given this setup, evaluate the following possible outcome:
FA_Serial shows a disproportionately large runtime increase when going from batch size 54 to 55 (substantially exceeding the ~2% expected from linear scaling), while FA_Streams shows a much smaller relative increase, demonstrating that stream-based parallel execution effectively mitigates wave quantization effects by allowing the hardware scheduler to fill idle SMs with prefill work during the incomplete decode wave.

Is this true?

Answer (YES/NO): YES